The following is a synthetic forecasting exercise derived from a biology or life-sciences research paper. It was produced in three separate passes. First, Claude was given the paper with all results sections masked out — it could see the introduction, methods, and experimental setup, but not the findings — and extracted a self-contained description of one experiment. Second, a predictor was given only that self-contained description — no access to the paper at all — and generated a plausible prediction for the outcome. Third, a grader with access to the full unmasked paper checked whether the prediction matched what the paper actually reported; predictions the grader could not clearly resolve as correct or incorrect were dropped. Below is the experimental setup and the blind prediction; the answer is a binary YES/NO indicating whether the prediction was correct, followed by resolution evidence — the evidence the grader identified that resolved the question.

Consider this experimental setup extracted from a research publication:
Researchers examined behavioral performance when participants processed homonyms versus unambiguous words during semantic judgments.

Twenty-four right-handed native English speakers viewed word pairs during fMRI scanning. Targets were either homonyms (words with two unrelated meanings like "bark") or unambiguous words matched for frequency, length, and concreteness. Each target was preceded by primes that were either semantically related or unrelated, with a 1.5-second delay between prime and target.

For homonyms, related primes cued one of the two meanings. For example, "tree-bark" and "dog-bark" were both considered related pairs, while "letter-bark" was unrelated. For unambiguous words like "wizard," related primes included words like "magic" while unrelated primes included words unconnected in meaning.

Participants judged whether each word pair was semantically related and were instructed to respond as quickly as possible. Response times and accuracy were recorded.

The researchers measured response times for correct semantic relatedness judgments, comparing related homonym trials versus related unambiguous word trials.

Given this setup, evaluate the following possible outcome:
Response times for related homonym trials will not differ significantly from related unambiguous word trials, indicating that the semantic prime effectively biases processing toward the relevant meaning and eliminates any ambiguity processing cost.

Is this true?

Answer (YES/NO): NO